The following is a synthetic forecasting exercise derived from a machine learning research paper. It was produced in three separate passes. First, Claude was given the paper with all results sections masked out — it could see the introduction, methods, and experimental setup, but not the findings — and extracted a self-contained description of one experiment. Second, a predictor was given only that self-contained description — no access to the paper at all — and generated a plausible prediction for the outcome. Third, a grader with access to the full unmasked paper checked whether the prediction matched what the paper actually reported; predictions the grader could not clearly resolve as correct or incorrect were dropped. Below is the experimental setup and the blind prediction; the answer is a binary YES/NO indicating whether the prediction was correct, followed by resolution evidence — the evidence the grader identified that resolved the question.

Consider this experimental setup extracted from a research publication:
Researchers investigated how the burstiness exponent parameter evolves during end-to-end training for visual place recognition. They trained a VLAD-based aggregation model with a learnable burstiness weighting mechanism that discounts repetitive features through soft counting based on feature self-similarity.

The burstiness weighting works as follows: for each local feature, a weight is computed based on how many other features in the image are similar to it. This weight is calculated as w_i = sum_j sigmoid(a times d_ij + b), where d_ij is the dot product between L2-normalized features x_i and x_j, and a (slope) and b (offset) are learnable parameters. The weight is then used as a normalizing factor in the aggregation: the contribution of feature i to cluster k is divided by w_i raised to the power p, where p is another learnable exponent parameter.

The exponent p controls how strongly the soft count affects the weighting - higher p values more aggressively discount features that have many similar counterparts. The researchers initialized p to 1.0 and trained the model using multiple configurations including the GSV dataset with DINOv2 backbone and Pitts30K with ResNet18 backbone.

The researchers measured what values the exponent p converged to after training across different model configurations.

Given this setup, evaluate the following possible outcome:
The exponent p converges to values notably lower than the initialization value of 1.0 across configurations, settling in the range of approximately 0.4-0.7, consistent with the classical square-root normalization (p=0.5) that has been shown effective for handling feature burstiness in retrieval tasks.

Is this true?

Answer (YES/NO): NO